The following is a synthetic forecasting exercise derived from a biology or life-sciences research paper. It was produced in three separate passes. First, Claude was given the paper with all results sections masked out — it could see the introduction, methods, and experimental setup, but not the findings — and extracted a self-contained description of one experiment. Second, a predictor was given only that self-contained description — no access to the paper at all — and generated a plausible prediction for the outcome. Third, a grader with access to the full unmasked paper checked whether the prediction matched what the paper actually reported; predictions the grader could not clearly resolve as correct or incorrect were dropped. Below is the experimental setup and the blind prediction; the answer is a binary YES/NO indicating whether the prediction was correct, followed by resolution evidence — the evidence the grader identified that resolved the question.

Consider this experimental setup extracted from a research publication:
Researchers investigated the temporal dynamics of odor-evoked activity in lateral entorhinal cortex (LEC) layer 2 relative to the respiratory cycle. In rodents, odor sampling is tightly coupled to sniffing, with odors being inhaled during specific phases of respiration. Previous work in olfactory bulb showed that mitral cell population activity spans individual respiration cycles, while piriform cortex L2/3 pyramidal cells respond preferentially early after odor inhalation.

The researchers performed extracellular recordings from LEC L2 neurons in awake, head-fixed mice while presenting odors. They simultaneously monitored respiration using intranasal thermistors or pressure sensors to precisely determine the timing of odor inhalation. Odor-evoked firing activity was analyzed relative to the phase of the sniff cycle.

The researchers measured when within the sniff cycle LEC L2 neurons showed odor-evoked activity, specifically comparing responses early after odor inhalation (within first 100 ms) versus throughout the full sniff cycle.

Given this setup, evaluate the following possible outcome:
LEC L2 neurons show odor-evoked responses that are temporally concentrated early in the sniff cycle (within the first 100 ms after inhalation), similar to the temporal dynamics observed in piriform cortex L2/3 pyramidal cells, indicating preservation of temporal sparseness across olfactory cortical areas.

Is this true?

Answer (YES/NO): YES